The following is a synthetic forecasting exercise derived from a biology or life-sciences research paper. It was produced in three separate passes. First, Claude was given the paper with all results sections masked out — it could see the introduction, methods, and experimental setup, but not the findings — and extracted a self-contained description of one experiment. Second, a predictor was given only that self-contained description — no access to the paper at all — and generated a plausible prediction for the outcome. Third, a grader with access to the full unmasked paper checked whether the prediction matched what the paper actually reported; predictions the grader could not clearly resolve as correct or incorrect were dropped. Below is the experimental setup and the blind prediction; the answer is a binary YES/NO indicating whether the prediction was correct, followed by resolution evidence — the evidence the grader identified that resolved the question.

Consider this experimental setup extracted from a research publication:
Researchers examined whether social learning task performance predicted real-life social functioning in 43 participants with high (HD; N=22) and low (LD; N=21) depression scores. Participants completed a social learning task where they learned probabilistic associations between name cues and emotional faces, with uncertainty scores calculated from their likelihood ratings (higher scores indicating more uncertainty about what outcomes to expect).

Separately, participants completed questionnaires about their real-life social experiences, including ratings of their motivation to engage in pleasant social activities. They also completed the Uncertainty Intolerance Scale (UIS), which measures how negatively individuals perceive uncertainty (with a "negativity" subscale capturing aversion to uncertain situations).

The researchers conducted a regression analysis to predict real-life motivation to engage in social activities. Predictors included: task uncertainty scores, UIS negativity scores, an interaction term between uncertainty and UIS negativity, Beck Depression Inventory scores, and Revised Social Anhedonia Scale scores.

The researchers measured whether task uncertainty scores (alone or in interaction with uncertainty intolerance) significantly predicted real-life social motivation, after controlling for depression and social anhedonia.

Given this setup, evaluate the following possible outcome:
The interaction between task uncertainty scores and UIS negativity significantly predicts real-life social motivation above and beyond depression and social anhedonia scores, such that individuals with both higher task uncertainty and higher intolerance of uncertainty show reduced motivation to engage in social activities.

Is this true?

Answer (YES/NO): YES